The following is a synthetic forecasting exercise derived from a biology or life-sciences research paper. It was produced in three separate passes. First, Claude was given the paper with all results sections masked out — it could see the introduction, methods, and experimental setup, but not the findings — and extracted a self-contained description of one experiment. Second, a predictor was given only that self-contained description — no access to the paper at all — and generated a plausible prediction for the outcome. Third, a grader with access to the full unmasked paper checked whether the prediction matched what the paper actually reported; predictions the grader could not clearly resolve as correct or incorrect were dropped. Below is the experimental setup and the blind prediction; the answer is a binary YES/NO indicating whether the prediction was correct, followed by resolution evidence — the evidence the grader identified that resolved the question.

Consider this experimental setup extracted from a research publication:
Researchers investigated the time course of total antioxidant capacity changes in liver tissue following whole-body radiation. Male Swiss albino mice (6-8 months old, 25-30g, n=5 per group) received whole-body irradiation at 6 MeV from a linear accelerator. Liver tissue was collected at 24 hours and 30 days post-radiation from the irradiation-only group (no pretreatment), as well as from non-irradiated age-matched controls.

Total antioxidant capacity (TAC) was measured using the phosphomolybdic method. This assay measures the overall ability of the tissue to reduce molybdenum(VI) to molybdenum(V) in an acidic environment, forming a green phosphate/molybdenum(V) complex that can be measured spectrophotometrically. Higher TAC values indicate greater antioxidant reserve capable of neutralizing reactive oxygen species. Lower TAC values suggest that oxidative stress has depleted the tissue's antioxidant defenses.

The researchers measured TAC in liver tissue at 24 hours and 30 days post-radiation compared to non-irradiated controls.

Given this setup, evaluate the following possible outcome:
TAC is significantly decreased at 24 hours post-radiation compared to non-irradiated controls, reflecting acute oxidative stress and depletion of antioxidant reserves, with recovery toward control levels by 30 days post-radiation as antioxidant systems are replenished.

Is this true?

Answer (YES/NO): NO